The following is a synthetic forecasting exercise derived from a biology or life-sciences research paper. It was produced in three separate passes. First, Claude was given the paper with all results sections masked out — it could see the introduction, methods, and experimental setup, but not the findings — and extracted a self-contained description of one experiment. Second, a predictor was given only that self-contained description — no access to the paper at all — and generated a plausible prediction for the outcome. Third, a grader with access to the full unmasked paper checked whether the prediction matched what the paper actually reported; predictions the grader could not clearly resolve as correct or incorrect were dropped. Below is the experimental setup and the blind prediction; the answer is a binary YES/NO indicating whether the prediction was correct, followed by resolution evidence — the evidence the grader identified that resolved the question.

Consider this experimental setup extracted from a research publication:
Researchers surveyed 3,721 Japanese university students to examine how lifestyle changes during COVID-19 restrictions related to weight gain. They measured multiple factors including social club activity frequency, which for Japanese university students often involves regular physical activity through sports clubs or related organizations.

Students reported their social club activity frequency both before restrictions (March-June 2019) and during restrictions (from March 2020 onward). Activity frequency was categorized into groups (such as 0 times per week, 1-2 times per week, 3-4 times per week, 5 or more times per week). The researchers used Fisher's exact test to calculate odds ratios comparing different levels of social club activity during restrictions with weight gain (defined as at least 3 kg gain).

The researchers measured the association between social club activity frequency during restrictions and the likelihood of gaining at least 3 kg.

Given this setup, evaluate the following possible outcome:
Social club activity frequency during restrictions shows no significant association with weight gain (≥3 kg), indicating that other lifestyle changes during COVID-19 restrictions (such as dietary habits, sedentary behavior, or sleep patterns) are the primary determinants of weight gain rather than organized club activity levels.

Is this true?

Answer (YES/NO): YES